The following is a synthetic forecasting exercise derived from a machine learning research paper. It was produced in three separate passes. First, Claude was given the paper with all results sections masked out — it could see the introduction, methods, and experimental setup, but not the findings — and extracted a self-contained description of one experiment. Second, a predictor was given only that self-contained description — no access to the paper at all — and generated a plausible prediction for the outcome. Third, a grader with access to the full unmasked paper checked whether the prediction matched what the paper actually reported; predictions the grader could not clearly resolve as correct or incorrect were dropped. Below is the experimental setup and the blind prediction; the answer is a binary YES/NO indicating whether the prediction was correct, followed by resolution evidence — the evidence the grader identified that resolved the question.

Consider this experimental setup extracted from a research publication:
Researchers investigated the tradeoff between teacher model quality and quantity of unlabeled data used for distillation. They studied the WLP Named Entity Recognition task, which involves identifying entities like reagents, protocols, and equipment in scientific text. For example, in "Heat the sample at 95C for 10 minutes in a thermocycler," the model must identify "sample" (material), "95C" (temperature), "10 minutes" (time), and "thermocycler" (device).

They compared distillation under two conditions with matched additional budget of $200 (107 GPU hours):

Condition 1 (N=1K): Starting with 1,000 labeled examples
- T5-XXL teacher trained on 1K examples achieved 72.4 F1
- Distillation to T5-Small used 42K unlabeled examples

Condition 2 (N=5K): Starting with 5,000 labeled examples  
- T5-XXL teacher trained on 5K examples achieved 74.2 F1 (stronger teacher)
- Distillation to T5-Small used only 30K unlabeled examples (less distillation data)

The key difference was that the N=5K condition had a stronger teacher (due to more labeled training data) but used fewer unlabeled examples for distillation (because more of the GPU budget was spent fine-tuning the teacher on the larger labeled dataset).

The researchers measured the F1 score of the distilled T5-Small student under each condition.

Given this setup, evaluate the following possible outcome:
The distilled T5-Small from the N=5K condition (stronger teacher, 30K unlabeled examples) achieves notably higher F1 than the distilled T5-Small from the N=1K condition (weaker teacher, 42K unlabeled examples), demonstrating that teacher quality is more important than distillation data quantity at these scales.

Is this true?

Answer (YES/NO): NO